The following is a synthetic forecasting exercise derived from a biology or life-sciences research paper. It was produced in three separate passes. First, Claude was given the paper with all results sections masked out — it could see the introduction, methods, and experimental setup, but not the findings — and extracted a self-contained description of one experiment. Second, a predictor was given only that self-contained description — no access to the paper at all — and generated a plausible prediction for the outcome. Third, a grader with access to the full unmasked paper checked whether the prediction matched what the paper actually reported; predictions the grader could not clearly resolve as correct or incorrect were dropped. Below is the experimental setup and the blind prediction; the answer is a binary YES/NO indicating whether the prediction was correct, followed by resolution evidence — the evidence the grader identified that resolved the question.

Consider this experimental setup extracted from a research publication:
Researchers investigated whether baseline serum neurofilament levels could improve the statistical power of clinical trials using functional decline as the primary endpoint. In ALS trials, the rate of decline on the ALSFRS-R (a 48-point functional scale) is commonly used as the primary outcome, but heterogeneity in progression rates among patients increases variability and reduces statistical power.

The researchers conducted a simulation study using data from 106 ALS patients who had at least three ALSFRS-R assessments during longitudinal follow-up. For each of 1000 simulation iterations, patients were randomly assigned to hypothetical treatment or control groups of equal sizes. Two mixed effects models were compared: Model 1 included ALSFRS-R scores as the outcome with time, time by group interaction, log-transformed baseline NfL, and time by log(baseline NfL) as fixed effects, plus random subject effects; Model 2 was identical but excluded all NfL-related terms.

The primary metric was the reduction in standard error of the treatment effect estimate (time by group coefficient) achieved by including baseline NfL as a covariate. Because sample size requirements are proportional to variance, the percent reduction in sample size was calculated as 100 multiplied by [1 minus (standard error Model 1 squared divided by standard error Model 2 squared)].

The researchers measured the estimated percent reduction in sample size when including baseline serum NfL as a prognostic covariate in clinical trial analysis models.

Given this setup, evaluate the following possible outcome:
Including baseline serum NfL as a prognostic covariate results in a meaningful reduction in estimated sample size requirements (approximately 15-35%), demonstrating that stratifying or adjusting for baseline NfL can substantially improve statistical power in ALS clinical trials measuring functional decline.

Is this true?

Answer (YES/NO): NO